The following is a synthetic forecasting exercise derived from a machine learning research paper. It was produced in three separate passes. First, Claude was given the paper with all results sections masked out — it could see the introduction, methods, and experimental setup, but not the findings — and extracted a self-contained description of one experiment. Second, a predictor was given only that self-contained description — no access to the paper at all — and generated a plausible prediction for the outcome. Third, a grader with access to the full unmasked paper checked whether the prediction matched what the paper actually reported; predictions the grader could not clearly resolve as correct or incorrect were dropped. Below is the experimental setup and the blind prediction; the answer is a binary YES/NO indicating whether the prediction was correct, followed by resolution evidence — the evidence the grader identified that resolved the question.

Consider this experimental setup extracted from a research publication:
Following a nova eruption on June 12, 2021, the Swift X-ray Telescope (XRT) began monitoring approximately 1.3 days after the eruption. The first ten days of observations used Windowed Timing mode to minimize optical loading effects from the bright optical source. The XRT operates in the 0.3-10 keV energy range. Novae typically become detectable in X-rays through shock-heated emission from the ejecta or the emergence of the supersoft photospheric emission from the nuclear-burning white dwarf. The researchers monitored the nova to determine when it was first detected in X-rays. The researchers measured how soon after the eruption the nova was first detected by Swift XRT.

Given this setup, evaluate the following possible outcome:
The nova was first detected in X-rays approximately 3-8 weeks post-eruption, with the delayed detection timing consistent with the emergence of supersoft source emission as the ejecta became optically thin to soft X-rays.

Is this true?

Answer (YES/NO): NO